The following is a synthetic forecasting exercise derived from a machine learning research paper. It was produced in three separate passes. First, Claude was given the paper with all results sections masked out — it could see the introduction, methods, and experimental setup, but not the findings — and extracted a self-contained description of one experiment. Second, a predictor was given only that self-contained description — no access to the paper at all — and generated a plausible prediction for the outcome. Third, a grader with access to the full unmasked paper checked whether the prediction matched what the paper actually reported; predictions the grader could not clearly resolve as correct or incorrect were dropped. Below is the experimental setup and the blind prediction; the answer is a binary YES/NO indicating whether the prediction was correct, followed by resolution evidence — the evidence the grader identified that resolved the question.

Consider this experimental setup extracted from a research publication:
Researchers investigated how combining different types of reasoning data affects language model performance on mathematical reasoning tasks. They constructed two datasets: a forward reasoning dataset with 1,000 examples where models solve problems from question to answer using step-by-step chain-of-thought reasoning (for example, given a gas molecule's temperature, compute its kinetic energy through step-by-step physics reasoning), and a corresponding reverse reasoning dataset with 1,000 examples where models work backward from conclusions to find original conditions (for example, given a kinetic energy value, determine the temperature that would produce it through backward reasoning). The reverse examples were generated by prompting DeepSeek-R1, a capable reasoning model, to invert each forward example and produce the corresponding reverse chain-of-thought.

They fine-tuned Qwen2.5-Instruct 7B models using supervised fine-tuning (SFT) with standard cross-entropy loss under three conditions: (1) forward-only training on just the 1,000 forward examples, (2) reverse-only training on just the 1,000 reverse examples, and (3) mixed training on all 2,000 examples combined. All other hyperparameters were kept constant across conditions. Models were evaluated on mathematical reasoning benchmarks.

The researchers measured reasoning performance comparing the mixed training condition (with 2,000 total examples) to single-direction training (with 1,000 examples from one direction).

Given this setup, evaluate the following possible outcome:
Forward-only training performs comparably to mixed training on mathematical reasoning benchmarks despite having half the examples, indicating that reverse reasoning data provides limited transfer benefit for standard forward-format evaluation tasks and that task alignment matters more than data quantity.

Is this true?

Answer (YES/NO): NO